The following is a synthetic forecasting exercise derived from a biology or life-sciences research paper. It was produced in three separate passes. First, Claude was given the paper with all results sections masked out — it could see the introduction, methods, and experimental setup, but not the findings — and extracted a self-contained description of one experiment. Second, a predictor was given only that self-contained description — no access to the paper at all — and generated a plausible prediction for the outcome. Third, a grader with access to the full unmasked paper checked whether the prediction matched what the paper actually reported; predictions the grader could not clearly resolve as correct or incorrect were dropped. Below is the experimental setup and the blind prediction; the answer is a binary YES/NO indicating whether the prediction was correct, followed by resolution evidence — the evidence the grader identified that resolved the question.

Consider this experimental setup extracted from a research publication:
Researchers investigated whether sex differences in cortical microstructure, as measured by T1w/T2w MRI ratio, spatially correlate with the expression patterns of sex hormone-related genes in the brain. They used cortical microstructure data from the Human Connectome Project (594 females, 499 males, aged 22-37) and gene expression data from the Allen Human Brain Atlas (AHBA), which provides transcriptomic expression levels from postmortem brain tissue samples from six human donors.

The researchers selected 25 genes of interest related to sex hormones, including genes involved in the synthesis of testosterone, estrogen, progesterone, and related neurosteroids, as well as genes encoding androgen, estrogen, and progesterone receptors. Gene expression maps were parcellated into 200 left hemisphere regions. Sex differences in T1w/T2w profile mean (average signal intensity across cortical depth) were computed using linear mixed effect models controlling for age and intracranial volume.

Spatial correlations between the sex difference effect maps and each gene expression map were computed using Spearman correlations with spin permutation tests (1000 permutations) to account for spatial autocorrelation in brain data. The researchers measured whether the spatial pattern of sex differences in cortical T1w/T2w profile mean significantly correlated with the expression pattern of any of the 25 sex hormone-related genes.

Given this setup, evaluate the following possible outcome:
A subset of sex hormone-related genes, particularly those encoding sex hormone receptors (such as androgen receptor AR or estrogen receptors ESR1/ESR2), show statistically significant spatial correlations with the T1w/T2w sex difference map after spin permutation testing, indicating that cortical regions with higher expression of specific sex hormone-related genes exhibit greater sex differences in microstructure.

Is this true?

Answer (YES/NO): NO